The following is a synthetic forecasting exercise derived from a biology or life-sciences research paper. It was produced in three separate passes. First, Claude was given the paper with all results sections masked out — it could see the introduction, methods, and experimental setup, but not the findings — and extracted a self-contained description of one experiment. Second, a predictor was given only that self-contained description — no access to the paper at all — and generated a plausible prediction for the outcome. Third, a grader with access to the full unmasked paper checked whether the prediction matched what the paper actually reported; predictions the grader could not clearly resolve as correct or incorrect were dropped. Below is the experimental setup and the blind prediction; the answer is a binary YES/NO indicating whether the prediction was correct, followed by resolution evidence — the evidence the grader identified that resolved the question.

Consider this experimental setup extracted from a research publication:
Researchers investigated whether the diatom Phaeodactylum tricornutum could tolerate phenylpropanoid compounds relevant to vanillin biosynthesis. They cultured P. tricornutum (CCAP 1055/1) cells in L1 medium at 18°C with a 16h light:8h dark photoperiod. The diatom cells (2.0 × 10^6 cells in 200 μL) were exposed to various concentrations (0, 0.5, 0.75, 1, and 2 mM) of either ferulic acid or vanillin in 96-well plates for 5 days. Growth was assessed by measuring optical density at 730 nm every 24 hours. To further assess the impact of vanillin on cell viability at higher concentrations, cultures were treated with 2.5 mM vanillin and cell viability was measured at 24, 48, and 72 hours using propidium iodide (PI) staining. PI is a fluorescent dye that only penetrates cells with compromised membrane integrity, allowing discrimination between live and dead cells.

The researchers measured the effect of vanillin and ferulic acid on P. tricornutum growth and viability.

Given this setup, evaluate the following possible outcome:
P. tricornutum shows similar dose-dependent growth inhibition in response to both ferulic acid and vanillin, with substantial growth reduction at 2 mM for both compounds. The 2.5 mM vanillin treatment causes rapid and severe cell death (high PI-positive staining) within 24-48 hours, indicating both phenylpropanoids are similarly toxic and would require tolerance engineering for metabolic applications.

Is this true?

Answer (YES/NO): NO